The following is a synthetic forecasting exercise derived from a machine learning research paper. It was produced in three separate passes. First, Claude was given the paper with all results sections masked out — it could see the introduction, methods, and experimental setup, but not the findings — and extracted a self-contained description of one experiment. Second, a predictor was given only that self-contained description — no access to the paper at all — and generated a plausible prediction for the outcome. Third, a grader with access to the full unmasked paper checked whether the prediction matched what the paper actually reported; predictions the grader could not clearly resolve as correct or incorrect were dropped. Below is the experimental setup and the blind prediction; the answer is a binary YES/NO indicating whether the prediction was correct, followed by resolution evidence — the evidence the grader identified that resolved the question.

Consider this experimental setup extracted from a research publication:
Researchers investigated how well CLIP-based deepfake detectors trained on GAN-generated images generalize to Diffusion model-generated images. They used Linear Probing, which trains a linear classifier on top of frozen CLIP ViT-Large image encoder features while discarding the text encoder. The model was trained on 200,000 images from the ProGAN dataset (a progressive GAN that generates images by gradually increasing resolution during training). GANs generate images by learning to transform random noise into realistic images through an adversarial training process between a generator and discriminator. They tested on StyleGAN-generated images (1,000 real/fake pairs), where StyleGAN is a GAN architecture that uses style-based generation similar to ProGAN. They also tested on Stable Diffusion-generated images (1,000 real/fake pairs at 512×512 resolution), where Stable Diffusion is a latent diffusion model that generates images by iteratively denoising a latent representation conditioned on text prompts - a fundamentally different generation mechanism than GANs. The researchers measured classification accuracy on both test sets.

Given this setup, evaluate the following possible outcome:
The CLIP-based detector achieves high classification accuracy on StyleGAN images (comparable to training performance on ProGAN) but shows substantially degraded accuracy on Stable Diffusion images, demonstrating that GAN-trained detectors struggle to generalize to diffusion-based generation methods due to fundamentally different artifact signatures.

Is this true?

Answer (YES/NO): NO